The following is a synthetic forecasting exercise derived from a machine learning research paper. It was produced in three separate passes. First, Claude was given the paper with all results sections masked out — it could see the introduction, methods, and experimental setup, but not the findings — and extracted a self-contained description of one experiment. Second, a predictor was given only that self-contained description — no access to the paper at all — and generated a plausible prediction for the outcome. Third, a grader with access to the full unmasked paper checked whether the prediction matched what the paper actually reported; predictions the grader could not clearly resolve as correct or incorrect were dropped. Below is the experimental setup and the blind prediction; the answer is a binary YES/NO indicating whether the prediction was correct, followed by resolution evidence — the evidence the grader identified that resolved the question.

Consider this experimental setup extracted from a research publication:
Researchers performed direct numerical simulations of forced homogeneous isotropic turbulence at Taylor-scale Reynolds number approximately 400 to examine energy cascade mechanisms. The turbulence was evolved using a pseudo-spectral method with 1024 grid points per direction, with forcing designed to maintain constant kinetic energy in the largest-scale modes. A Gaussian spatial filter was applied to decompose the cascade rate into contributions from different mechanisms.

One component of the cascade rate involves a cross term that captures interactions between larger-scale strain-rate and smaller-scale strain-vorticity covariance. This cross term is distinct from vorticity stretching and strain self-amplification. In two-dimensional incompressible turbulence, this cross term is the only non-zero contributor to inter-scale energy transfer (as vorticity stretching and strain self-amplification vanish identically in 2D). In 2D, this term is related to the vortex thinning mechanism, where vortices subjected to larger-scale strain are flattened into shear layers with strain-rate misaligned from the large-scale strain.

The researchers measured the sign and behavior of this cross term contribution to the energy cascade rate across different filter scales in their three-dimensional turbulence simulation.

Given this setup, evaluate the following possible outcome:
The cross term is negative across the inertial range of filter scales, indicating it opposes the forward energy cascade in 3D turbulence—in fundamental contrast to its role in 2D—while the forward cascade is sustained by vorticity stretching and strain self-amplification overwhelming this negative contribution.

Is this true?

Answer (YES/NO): NO